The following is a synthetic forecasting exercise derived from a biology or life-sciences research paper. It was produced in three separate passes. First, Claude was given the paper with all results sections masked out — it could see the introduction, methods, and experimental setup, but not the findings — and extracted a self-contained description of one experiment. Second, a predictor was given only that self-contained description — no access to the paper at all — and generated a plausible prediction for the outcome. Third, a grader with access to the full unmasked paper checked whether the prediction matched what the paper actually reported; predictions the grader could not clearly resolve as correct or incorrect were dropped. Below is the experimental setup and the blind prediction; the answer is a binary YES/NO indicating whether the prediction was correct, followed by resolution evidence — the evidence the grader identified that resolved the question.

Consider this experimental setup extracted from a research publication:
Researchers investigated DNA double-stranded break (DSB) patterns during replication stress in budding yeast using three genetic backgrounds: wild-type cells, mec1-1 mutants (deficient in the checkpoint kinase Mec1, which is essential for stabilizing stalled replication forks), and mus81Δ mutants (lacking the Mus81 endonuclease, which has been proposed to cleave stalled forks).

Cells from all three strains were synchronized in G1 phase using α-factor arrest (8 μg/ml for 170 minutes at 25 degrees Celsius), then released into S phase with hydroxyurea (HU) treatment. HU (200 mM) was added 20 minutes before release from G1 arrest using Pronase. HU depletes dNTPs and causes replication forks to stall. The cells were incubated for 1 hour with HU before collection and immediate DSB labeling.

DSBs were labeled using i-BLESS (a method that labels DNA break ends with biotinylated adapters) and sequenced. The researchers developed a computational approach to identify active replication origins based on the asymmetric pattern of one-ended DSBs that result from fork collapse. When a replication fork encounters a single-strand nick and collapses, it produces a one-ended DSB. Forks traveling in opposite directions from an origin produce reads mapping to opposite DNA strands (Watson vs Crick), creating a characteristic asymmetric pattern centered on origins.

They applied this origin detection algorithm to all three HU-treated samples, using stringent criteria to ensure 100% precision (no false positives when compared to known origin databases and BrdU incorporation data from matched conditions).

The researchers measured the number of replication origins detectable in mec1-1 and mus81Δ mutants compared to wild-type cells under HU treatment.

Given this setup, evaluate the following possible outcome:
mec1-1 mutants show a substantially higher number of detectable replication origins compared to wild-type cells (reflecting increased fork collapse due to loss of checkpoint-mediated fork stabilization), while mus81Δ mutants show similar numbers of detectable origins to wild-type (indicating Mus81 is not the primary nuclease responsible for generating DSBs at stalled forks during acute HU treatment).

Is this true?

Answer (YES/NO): NO